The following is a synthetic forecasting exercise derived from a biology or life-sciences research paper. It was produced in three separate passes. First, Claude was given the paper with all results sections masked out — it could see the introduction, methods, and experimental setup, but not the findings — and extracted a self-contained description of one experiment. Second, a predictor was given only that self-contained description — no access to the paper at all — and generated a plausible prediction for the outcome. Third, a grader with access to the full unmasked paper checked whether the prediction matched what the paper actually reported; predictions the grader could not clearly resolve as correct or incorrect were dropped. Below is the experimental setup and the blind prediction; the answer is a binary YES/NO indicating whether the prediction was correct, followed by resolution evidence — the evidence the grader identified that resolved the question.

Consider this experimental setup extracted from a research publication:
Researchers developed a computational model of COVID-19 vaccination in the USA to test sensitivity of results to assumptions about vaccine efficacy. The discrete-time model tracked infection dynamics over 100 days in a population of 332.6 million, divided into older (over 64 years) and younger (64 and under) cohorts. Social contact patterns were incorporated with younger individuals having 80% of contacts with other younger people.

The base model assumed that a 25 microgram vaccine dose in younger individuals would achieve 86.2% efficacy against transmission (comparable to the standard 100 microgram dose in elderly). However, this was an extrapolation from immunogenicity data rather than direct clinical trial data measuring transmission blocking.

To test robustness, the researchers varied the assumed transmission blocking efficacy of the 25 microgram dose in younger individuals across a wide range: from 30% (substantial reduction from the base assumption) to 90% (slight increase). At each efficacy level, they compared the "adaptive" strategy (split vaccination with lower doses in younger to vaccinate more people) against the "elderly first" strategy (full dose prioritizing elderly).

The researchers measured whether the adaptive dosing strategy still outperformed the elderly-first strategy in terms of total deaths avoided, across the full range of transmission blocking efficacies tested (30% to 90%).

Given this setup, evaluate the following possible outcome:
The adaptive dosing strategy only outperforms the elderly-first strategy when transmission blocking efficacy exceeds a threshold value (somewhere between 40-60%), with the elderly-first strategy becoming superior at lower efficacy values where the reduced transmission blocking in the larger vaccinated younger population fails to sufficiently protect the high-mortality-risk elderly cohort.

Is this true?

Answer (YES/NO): NO